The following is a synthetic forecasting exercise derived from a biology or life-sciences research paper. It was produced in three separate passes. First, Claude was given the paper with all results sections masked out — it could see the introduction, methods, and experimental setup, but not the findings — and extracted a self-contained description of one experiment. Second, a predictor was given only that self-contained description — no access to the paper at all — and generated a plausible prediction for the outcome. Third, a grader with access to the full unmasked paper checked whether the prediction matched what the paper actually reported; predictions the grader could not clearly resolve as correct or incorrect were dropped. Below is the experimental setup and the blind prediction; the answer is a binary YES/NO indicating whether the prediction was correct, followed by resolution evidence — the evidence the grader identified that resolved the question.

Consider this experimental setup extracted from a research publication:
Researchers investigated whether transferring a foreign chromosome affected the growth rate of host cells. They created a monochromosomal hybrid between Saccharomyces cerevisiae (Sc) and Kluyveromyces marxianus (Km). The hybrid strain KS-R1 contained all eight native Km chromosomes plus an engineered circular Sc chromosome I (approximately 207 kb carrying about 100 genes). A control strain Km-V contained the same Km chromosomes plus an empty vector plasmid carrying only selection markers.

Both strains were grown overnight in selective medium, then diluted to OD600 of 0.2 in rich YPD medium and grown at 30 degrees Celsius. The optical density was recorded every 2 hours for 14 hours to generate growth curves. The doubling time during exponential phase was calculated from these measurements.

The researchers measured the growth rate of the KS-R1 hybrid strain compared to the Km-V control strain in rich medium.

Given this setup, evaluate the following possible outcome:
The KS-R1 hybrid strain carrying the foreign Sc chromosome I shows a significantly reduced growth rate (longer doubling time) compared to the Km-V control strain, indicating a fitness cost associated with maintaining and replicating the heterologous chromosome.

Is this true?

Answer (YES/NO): NO